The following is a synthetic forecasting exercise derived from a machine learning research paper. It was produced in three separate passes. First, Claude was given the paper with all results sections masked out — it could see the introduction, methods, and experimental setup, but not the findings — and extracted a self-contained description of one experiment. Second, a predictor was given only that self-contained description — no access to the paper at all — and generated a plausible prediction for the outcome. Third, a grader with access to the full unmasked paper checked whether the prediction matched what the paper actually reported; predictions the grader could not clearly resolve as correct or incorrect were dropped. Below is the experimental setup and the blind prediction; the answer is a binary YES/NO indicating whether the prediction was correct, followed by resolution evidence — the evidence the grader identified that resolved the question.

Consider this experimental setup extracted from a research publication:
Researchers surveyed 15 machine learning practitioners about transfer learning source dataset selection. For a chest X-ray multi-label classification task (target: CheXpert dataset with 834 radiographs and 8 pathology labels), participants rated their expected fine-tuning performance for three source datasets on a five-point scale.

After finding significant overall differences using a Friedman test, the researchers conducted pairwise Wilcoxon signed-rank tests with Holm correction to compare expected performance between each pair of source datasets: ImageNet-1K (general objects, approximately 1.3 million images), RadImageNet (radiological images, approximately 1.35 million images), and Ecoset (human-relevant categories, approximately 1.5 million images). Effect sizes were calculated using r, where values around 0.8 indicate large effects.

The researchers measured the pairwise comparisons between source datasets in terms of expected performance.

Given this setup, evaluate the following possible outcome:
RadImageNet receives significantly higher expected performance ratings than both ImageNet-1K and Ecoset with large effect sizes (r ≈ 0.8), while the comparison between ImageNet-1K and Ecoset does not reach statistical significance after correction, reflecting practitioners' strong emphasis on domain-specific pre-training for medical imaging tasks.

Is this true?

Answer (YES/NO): YES